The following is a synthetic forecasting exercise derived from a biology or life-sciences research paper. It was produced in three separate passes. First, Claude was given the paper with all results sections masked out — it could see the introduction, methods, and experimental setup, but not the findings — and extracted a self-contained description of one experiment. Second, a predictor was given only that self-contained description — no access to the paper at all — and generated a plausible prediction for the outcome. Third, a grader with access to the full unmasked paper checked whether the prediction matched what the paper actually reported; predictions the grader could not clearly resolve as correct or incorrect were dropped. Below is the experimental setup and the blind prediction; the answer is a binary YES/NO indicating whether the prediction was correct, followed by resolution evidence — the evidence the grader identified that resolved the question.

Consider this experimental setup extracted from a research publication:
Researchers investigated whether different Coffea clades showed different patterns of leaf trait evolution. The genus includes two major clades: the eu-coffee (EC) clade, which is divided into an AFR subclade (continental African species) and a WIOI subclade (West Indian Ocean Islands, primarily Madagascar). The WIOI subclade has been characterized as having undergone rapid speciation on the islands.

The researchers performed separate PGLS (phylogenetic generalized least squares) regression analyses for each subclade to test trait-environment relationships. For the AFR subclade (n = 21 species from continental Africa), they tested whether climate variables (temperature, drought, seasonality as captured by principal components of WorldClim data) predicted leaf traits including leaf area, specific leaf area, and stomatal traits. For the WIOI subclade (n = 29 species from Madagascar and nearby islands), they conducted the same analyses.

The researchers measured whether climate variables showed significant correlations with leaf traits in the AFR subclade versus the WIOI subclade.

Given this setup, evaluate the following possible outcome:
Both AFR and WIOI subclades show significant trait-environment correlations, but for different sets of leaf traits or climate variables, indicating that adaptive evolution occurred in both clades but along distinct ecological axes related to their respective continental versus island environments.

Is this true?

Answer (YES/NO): YES